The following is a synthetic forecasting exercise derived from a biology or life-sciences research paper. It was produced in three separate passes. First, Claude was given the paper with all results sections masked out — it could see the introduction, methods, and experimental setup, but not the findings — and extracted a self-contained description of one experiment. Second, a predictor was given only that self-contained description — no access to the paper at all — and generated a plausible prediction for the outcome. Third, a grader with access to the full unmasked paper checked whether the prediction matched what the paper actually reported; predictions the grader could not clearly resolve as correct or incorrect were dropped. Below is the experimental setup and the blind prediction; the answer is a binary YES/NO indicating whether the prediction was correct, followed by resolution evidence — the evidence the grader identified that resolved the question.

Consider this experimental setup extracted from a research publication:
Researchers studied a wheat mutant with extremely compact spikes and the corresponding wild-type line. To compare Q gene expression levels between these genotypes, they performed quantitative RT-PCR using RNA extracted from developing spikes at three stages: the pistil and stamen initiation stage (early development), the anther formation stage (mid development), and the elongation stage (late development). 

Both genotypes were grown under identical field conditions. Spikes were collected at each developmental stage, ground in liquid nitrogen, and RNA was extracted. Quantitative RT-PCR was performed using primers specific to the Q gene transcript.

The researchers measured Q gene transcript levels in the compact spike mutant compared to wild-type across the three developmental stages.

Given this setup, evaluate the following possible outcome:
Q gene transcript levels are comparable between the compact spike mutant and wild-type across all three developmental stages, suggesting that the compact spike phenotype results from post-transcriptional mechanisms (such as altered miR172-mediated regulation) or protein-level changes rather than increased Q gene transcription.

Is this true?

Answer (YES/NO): NO